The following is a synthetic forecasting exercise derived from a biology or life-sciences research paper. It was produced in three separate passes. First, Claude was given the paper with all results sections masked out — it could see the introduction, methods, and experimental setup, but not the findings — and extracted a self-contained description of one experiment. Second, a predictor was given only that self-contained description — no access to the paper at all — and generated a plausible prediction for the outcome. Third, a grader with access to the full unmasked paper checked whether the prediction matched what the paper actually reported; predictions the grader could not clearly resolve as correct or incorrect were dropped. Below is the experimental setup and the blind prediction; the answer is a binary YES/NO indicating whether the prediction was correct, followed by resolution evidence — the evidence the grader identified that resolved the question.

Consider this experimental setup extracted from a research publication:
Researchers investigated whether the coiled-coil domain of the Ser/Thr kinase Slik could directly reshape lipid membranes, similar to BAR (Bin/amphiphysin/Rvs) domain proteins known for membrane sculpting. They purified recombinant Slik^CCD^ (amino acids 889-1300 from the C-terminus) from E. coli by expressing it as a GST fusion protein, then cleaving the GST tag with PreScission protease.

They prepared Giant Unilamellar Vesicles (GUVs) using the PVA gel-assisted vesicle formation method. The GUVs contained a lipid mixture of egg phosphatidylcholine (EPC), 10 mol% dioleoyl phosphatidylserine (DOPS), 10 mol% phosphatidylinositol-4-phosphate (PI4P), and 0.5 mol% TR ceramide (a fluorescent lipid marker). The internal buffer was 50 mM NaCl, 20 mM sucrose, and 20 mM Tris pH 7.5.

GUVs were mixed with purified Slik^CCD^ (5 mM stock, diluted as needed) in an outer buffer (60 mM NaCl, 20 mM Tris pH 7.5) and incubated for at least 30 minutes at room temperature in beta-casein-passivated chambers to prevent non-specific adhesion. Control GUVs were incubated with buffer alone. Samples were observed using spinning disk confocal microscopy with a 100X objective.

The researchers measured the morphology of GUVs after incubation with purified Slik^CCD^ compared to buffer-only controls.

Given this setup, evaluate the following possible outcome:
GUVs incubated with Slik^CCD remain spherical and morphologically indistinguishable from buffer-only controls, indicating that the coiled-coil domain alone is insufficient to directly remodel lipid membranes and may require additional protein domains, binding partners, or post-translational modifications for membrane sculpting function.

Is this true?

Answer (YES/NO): NO